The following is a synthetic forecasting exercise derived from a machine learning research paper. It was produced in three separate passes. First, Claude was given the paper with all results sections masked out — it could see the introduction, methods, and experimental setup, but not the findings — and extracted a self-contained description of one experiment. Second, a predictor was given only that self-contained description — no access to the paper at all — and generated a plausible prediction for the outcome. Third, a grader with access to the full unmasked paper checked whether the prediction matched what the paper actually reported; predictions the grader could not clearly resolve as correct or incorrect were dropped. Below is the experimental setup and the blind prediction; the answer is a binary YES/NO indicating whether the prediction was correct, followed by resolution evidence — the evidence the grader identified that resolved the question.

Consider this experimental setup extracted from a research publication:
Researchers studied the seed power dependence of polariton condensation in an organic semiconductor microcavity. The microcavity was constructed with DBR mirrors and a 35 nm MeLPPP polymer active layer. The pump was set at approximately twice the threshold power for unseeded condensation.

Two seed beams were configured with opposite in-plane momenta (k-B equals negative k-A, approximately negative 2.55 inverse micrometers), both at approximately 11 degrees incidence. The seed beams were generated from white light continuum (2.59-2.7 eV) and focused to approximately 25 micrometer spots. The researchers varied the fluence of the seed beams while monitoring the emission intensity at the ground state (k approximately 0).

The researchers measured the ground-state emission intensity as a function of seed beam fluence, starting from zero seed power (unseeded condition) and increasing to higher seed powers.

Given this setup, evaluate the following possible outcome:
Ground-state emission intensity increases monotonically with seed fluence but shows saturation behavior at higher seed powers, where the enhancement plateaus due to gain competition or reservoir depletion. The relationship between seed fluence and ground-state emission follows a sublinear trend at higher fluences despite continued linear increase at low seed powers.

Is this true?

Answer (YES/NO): NO